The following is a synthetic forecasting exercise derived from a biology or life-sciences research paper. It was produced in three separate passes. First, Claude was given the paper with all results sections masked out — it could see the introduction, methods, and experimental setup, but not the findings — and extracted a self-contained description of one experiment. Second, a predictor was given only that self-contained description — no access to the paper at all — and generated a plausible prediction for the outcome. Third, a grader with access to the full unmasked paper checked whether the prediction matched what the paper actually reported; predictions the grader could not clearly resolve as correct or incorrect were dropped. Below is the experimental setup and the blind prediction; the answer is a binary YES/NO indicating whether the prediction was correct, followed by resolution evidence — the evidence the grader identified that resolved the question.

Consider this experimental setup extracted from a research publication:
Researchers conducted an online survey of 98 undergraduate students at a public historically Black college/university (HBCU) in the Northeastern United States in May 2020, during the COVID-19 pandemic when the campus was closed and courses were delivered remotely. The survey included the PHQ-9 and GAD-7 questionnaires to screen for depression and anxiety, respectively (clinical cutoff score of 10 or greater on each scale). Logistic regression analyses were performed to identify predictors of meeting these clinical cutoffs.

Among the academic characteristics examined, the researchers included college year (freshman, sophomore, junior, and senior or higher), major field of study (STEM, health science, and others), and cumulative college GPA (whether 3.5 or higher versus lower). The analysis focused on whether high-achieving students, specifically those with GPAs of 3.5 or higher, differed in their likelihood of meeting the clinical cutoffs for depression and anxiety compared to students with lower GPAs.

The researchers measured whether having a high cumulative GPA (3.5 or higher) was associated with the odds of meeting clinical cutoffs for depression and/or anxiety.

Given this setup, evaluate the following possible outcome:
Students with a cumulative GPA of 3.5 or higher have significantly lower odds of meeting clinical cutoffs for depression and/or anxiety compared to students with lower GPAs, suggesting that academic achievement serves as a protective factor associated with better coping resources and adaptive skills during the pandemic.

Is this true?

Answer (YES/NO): NO